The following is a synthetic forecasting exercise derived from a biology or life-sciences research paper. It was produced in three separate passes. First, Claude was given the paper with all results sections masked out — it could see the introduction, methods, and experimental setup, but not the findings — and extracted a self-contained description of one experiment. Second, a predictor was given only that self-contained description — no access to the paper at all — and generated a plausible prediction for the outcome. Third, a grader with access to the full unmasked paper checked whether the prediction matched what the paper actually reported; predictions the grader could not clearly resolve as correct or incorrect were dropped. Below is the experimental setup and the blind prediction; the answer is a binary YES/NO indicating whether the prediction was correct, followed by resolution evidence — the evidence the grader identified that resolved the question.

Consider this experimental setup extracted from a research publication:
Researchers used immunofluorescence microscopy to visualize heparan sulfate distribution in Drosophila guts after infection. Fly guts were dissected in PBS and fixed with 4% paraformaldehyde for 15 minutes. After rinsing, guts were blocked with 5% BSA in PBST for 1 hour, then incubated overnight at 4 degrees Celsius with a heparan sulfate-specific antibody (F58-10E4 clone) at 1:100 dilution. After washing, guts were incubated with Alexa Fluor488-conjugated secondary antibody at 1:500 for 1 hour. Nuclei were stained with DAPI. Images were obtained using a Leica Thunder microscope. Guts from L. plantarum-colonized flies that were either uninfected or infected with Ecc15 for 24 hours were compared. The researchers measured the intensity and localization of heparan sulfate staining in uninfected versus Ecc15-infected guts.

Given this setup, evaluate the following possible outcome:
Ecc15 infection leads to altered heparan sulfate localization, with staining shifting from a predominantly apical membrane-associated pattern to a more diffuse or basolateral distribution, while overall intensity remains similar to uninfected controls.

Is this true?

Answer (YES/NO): NO